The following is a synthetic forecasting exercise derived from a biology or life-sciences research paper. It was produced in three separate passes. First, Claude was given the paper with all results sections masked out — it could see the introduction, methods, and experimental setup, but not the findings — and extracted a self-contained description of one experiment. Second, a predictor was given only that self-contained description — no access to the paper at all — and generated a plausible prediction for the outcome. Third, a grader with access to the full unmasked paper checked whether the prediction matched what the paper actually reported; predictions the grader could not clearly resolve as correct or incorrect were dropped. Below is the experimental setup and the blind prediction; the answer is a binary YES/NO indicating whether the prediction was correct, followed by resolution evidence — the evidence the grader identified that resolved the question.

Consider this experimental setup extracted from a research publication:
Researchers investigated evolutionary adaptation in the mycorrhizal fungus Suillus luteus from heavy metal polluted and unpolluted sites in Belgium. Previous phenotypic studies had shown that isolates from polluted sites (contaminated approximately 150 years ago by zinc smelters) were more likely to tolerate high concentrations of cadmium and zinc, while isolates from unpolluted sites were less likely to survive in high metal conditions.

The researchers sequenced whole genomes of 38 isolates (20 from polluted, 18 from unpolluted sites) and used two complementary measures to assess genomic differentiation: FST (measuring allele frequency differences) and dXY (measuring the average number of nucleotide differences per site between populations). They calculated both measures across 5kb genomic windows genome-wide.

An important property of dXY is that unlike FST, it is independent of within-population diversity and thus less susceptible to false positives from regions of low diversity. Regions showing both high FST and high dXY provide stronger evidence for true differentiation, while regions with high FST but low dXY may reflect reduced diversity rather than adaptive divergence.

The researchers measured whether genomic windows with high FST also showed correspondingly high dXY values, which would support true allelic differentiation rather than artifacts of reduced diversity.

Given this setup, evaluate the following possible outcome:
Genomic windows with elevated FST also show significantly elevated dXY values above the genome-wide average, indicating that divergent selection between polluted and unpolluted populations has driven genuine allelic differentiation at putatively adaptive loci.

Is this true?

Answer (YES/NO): NO